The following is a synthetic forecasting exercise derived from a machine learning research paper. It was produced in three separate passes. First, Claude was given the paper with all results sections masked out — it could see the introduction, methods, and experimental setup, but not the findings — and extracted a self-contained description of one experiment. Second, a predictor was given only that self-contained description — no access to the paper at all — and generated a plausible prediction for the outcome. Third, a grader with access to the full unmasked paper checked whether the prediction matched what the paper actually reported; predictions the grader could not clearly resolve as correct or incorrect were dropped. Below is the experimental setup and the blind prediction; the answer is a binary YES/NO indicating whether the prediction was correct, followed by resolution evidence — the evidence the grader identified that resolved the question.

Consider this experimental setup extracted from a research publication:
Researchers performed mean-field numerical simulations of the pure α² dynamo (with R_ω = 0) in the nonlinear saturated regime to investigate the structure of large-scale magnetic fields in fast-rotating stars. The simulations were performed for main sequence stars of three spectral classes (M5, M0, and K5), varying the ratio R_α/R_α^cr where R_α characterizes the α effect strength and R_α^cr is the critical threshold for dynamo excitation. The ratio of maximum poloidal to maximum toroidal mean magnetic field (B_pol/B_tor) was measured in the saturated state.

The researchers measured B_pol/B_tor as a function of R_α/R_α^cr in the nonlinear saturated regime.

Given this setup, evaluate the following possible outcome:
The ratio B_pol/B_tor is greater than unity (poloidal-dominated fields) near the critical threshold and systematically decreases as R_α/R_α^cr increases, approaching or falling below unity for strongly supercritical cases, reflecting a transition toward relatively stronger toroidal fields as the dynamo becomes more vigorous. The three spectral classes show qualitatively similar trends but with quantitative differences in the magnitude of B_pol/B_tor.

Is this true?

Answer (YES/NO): NO